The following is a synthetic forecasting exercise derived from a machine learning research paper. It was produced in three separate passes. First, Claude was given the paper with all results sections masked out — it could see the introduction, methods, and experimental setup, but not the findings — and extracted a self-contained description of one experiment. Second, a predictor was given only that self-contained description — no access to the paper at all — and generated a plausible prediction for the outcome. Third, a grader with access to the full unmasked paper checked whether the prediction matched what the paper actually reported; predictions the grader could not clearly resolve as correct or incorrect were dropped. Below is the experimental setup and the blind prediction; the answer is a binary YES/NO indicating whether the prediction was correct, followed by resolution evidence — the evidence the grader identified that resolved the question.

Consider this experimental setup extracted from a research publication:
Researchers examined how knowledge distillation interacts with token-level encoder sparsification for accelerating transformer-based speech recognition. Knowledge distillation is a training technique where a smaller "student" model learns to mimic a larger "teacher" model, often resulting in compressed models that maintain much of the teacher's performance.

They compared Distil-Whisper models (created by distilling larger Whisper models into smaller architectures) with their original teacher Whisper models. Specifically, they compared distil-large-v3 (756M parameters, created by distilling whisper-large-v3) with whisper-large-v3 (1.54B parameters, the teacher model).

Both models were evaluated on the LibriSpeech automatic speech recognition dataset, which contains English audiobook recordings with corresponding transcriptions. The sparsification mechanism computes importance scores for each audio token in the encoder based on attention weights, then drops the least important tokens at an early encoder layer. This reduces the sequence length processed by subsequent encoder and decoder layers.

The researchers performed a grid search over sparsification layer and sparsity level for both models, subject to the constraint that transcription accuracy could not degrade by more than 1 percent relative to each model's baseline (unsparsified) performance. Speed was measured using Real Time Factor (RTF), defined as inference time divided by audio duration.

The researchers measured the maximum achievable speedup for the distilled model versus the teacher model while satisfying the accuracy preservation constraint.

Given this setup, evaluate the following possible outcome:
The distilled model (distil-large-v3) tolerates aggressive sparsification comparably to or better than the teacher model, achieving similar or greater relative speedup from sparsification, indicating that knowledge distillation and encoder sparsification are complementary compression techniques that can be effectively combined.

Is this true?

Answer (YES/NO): YES